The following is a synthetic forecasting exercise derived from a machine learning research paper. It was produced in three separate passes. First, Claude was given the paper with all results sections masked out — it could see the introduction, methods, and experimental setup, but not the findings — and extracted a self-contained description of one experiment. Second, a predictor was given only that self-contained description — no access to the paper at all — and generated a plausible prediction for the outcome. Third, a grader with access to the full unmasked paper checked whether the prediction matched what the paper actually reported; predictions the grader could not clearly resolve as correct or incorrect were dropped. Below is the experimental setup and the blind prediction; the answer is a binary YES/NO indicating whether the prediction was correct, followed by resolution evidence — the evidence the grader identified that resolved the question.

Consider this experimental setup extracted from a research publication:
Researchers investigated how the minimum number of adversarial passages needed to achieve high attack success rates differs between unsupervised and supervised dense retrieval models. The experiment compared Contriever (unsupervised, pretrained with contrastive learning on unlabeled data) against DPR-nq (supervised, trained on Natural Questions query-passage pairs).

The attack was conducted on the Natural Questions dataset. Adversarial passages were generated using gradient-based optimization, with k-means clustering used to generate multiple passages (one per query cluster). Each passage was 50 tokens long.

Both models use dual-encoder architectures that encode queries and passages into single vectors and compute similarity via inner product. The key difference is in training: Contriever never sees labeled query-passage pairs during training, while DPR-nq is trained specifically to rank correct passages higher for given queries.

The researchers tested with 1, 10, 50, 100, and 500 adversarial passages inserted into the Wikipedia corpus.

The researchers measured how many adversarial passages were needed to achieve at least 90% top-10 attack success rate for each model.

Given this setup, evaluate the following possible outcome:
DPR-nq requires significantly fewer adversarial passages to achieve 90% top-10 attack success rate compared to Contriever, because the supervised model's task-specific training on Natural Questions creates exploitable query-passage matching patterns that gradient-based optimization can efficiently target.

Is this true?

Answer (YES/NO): NO